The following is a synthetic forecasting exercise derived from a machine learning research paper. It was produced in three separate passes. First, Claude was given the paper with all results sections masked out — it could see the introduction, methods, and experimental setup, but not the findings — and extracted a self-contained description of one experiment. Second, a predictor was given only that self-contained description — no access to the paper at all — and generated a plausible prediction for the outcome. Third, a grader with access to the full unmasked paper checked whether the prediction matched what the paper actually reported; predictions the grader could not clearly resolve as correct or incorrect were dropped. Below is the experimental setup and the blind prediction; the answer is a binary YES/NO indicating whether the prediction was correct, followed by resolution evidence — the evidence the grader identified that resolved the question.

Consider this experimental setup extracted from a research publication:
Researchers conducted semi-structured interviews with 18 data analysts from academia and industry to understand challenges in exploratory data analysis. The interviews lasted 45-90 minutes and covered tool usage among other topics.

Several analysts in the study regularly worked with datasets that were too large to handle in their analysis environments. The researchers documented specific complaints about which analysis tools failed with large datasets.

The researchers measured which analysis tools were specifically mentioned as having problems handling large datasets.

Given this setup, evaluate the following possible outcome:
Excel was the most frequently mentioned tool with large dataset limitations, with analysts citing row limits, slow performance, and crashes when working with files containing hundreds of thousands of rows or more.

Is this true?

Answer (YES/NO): NO